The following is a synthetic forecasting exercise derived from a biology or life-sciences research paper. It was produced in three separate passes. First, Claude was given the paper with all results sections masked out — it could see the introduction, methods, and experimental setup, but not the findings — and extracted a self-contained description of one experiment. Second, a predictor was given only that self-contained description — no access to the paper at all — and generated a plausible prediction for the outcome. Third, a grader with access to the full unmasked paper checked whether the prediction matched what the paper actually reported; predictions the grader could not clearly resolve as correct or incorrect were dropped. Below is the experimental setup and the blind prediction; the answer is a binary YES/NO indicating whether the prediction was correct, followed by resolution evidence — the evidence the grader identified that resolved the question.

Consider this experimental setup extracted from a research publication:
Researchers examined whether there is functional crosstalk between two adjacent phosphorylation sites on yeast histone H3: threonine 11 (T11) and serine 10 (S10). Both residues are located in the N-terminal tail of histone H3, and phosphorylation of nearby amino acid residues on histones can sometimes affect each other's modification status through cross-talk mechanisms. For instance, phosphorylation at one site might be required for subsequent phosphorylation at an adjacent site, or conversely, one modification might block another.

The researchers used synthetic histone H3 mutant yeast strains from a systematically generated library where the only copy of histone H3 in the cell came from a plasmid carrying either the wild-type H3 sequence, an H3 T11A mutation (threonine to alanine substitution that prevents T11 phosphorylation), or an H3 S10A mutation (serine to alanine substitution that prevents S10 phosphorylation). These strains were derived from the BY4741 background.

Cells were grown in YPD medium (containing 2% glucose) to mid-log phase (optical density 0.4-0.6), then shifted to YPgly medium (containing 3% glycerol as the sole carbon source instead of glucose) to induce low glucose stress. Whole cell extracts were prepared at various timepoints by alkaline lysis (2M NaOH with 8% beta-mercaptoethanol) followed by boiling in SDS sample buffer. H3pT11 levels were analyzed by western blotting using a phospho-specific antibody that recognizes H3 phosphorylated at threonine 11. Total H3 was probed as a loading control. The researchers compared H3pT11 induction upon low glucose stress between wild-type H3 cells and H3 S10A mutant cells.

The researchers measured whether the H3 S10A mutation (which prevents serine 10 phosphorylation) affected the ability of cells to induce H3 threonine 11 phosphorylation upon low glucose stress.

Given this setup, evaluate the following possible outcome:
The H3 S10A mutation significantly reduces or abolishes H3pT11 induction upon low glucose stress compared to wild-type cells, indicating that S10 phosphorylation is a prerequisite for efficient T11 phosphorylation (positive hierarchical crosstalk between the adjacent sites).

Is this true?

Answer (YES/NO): NO